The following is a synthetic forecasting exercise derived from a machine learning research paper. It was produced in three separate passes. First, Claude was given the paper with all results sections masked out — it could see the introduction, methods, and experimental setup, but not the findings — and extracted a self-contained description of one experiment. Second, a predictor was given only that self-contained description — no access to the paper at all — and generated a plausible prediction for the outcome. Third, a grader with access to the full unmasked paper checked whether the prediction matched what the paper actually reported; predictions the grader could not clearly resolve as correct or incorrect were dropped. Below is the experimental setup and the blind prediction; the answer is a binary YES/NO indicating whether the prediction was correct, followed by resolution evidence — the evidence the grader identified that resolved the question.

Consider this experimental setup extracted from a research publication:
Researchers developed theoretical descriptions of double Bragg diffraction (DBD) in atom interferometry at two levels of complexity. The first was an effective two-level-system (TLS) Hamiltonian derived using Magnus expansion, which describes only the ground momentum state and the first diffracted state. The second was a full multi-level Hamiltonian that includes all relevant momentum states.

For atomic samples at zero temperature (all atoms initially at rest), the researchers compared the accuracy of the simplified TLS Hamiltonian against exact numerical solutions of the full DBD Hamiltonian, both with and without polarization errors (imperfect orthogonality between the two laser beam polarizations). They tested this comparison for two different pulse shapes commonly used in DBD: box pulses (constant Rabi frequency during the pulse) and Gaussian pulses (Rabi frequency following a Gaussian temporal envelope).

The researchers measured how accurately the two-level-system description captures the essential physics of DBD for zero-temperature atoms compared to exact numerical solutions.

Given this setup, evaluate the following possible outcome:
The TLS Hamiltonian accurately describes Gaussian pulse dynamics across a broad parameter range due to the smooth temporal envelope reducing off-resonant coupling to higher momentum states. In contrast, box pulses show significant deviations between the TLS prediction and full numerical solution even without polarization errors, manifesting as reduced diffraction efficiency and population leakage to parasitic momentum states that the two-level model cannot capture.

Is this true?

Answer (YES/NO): NO